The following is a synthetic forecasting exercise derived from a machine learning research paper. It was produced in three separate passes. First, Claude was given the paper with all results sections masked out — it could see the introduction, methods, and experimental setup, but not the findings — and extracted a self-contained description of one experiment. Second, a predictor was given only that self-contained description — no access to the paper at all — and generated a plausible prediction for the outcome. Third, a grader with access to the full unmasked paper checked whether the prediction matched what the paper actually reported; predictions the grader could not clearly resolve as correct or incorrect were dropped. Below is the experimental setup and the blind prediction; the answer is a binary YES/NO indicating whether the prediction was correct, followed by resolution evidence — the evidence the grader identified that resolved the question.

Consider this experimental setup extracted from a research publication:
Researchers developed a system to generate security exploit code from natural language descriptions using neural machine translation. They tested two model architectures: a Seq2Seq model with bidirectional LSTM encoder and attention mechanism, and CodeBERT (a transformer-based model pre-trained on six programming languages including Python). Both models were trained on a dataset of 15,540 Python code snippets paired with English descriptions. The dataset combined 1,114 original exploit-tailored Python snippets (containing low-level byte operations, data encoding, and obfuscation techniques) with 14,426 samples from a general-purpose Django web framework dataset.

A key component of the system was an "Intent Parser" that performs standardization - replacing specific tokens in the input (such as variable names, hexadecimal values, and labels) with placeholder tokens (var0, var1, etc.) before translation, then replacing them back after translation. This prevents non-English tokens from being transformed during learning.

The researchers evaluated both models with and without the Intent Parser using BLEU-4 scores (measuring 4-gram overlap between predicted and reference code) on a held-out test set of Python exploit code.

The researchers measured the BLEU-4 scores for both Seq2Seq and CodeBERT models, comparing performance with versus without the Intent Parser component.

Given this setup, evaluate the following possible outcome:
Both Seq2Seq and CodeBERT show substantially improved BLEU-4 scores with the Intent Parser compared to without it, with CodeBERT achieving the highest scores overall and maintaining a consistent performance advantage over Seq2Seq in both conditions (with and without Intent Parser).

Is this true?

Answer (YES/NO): YES